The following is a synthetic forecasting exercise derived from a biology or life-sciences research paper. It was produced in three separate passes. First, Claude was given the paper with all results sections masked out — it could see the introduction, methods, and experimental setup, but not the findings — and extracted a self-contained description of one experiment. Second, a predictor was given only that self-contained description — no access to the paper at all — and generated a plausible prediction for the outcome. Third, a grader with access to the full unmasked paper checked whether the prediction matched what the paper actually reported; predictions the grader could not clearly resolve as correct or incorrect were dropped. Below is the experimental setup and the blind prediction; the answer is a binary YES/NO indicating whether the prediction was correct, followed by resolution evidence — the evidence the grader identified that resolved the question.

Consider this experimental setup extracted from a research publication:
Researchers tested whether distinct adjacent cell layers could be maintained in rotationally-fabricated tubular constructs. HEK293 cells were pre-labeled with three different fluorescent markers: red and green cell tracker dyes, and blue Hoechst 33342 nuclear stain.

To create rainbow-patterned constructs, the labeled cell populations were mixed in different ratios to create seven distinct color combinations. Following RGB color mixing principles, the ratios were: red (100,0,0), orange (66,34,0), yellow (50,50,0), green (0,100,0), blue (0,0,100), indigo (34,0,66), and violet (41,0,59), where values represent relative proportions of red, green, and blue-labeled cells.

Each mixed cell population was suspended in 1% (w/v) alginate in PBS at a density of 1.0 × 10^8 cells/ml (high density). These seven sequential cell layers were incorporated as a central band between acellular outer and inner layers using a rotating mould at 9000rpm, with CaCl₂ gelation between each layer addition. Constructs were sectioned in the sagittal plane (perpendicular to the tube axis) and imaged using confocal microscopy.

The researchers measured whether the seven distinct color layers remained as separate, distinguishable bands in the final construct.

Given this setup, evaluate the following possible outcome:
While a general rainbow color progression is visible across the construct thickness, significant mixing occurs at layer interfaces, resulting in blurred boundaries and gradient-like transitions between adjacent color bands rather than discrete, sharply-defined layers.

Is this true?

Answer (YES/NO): NO